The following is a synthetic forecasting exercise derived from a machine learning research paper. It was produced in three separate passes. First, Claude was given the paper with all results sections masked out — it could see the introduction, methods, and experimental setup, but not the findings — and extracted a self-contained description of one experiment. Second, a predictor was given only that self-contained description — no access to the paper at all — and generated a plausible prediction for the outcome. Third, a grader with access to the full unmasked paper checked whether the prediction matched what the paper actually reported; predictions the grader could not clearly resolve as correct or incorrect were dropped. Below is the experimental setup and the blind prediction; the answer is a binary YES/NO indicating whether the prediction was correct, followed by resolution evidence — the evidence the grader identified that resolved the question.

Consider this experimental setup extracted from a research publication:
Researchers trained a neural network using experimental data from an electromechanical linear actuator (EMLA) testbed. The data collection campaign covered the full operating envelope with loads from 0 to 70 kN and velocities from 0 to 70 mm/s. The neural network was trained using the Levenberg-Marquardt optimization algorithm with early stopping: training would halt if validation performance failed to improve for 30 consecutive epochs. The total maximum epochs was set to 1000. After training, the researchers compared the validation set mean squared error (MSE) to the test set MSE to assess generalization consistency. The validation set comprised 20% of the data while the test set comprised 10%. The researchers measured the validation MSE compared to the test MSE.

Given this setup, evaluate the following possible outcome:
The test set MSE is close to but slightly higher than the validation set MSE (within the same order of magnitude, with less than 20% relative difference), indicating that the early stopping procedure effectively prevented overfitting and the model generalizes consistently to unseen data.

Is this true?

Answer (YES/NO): NO